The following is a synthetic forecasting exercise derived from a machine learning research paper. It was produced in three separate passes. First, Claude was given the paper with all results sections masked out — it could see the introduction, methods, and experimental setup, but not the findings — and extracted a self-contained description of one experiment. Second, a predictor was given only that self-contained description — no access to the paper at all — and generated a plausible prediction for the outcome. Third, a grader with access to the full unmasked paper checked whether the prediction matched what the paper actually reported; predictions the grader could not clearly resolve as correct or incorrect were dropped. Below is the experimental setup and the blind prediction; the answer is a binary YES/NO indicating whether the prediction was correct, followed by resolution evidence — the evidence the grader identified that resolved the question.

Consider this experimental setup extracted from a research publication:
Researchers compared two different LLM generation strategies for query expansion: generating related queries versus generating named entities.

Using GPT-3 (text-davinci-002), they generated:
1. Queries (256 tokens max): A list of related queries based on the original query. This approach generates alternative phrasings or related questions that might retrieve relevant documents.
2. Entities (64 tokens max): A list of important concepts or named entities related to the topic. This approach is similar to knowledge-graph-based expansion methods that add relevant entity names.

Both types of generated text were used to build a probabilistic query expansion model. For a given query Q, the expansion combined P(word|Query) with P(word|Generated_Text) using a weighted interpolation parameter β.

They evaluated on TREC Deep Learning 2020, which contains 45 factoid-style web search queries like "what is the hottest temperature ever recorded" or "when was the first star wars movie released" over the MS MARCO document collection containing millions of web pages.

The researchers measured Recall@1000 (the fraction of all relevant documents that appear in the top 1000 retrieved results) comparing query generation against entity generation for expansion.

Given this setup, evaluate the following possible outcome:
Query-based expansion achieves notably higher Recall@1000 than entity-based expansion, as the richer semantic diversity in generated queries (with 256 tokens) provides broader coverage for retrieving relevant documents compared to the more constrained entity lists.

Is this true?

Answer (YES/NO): YES